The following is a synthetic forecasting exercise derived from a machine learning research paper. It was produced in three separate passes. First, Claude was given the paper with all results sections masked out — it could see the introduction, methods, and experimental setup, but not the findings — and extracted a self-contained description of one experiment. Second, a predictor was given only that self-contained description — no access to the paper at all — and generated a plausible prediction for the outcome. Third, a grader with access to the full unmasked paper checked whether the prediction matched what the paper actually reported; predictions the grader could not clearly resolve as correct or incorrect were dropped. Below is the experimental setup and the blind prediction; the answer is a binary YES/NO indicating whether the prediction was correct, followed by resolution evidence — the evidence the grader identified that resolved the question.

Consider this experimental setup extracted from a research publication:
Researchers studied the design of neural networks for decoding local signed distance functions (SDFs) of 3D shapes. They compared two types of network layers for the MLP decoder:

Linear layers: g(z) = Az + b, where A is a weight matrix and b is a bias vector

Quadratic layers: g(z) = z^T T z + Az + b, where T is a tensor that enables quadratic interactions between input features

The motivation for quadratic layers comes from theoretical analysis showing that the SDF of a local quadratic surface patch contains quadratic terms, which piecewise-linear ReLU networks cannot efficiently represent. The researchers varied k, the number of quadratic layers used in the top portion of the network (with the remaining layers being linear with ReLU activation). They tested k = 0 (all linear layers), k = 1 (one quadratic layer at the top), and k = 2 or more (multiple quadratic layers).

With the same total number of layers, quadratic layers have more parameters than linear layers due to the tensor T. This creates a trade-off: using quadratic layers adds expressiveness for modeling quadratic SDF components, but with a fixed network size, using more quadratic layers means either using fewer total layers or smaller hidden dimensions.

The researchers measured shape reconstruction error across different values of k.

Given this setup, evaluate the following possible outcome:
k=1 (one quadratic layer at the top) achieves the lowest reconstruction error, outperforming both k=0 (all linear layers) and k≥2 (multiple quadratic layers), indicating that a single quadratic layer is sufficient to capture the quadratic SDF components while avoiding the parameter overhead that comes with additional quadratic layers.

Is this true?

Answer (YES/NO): YES